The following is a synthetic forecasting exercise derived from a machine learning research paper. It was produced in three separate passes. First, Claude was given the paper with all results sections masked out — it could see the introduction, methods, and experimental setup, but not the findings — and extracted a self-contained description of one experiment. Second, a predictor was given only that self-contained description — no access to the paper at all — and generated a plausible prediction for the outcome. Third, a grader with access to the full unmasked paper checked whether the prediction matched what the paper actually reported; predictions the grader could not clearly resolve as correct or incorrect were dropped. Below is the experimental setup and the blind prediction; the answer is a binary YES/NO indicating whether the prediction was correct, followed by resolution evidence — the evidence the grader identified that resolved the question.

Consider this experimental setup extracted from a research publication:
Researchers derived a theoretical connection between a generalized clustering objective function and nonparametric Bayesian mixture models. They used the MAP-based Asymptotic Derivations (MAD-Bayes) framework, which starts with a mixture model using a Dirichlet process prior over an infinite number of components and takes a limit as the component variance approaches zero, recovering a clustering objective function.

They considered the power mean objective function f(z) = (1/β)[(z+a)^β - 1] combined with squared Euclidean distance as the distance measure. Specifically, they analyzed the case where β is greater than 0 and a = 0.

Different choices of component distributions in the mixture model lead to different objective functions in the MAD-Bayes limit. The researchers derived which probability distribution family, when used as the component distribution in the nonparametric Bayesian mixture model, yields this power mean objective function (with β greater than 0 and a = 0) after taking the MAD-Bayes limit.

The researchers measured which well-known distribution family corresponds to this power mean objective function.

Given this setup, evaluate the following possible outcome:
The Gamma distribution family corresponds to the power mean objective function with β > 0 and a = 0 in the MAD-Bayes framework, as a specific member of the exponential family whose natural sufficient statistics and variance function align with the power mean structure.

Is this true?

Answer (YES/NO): NO